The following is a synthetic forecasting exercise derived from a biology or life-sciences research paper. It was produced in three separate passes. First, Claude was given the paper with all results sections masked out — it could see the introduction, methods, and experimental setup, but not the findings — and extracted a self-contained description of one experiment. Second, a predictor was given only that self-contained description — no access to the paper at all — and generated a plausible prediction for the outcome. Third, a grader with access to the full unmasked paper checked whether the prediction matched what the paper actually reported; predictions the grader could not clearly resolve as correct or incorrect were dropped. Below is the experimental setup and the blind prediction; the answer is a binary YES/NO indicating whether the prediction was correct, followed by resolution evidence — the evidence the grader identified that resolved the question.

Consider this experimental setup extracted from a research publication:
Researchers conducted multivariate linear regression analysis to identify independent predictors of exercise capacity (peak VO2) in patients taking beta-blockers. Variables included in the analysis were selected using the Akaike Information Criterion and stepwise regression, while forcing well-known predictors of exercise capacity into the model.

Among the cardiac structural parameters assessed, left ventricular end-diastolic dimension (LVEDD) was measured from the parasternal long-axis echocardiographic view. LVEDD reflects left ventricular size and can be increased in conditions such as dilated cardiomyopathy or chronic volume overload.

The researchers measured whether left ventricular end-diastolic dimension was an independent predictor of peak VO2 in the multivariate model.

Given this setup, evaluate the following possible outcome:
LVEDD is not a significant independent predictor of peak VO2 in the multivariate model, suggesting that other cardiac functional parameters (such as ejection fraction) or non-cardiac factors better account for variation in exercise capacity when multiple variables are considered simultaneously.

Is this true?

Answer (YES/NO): YES